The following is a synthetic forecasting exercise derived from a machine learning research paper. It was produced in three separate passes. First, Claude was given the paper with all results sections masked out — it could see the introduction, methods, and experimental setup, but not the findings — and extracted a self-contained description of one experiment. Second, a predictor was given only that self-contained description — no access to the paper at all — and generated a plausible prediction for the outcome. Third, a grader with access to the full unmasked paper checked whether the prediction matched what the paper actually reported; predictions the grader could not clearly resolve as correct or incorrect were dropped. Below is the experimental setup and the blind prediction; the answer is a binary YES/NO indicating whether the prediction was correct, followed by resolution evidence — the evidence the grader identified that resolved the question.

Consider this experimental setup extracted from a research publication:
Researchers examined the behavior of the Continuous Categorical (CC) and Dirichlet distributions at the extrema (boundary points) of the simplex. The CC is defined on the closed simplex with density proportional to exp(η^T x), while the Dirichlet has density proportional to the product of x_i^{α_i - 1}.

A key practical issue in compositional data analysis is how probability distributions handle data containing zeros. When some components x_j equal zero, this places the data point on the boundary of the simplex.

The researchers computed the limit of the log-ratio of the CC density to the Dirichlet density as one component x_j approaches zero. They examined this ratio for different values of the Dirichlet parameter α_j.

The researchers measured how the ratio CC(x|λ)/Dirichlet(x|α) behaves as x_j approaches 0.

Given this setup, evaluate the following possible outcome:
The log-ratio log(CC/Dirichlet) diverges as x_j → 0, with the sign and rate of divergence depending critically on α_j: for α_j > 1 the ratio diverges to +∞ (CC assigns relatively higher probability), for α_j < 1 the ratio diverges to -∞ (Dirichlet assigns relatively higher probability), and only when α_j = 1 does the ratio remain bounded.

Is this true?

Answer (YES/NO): YES